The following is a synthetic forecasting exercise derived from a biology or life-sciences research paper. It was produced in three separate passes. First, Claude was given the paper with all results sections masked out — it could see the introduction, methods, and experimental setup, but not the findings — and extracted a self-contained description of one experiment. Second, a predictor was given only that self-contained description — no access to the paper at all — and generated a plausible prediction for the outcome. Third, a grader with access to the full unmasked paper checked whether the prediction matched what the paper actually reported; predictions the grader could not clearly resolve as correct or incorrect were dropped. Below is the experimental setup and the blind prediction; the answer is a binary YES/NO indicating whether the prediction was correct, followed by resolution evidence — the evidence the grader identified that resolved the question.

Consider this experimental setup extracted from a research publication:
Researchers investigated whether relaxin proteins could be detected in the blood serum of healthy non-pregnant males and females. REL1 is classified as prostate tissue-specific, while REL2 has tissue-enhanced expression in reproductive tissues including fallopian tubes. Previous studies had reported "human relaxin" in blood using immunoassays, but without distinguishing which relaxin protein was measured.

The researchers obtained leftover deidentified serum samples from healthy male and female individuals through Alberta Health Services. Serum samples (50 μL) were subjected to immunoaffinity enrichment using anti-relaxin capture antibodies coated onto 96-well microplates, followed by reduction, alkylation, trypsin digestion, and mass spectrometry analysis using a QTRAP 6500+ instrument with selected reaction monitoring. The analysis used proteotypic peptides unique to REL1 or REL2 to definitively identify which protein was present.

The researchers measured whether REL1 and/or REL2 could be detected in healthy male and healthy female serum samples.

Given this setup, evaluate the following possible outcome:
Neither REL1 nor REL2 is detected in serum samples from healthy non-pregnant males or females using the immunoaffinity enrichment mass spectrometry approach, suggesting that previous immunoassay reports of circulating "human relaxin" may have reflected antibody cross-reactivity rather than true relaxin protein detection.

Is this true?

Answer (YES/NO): NO